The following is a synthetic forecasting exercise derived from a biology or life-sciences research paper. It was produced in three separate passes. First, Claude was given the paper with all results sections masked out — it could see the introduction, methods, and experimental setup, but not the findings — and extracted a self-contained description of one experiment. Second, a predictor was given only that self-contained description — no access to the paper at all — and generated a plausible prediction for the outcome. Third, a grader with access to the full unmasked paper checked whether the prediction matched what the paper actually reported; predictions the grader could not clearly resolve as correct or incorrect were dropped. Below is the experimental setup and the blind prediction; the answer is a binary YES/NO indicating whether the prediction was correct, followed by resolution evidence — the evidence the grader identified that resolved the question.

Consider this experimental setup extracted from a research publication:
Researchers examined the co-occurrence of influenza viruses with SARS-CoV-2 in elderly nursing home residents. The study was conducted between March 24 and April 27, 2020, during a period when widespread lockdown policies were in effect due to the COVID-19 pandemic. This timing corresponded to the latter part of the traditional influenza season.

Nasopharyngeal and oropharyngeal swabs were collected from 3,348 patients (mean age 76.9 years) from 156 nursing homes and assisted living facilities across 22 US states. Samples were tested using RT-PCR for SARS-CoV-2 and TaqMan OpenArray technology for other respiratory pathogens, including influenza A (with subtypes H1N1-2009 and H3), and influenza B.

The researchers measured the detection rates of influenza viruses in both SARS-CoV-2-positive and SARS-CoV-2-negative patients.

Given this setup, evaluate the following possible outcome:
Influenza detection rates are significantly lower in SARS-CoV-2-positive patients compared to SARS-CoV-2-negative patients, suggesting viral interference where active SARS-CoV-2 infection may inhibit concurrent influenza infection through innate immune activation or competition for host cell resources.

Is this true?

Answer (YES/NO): NO